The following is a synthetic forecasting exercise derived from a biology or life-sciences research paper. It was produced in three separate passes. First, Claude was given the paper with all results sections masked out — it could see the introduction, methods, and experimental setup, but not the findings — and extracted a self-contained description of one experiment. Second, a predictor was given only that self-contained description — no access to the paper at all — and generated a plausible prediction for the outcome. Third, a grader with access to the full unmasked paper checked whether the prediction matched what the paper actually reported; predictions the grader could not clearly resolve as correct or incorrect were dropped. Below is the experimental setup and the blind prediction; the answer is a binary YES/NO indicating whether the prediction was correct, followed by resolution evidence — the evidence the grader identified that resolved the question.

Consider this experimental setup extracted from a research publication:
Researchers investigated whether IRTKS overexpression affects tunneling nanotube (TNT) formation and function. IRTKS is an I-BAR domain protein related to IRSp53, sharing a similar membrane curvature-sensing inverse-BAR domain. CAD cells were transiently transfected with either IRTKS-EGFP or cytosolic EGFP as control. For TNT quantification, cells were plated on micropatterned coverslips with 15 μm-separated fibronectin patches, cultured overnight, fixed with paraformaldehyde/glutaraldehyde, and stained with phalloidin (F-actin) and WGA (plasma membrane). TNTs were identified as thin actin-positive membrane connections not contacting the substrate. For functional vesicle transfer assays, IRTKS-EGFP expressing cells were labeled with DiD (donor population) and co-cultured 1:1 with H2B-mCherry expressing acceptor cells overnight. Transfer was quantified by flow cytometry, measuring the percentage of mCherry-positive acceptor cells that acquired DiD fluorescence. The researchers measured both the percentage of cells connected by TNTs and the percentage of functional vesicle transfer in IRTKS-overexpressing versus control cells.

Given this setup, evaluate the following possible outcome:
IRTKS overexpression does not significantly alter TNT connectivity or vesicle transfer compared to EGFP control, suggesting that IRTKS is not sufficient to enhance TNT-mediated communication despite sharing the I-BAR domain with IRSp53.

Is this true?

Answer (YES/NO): YES